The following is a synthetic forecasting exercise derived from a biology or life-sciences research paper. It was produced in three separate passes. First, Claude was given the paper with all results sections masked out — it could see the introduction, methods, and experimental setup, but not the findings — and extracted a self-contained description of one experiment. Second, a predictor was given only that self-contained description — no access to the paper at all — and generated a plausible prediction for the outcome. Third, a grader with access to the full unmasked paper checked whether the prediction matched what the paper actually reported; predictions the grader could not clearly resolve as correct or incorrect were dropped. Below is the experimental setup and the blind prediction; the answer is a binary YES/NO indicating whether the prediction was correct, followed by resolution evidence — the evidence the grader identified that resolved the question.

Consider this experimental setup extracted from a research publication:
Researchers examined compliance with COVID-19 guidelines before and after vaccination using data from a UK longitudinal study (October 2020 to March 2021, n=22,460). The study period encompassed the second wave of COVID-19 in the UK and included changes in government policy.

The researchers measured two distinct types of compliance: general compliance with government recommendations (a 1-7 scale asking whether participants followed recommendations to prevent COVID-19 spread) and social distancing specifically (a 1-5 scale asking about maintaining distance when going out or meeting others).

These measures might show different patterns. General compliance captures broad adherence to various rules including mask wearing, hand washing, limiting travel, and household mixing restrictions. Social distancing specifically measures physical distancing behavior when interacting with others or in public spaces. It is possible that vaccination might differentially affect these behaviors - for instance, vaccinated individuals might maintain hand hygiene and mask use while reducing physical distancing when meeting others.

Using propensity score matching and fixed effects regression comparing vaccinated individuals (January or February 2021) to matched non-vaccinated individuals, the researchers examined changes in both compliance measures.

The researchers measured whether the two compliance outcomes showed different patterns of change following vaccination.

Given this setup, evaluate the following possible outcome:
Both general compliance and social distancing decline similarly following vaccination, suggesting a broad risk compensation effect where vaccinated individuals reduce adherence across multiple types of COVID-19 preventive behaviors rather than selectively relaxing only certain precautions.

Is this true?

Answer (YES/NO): NO